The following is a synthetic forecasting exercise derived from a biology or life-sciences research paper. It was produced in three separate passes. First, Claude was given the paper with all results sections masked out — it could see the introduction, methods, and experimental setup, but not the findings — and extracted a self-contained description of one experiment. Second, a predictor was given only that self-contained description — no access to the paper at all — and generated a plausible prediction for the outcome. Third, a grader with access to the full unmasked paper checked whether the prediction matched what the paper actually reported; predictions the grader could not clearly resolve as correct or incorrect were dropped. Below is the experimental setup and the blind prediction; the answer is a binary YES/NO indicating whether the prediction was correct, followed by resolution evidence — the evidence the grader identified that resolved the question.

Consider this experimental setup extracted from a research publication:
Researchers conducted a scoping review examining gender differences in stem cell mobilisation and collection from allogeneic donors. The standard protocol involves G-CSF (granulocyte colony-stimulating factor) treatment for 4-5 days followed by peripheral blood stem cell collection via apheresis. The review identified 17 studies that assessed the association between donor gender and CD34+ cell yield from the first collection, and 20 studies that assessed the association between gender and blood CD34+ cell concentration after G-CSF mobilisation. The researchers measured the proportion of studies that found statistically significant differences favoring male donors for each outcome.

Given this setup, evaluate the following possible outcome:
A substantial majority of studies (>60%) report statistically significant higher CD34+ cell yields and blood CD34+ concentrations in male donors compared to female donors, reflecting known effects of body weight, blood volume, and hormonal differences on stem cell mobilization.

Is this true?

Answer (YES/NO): NO